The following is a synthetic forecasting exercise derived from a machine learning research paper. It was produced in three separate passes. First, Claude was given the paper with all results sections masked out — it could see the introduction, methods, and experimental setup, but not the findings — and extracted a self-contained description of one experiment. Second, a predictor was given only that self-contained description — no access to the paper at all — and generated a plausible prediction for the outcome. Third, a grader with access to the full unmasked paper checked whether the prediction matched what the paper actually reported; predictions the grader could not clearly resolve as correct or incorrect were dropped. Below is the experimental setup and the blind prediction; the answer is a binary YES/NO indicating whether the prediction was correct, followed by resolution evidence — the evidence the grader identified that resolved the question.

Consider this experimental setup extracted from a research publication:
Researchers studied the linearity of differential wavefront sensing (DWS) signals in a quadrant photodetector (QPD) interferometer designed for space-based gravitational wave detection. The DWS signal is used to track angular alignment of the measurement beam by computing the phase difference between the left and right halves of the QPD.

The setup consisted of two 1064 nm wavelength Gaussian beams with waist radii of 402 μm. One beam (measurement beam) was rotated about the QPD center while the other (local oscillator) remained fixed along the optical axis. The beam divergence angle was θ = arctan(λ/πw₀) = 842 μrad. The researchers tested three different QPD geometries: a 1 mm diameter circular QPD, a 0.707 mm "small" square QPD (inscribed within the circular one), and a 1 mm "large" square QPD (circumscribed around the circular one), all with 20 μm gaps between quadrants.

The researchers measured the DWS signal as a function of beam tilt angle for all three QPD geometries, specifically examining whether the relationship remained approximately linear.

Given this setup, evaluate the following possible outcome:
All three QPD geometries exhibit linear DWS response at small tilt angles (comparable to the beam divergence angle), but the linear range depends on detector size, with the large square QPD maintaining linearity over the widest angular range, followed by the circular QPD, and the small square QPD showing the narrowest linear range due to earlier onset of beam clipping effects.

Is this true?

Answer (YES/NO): NO